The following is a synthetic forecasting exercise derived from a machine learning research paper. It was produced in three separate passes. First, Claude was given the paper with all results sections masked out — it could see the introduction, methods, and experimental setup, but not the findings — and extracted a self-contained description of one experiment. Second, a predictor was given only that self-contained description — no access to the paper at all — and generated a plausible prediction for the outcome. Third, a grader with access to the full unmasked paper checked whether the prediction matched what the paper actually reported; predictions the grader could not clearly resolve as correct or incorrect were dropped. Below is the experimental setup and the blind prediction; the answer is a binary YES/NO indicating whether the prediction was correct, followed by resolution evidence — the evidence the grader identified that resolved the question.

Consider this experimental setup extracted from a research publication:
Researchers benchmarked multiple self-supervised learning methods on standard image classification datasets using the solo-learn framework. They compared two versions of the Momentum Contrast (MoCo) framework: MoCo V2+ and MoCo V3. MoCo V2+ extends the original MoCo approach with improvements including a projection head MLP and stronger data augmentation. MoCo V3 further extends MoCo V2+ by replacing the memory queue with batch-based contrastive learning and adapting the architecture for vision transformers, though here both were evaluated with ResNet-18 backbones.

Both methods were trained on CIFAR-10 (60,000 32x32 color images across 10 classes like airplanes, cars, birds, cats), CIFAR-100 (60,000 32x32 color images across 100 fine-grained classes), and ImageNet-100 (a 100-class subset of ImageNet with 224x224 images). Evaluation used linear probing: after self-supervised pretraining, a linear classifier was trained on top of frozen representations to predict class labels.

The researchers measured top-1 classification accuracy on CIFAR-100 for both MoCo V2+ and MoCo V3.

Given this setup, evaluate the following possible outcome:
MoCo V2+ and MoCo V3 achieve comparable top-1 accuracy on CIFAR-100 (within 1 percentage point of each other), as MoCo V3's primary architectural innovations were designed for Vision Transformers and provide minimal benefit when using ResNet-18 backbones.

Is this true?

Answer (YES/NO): NO